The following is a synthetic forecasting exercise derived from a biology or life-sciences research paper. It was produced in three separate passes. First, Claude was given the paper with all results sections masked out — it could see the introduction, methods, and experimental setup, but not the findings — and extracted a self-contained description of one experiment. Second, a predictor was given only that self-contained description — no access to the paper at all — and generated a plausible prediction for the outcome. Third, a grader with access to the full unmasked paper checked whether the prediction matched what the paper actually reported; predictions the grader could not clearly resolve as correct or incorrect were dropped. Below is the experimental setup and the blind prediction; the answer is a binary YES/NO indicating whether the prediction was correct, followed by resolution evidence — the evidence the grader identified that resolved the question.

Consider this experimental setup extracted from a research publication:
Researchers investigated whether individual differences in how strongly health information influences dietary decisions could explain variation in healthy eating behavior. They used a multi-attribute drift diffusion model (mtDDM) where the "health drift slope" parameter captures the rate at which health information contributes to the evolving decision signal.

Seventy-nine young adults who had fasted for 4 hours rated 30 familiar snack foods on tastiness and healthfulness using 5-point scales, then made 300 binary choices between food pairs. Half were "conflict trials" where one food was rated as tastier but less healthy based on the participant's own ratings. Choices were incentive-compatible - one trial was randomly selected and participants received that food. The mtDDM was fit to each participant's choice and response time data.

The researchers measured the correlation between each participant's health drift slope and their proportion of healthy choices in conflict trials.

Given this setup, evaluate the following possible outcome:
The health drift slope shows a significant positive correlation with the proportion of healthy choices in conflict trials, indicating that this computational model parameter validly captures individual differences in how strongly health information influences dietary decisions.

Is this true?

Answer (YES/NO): YES